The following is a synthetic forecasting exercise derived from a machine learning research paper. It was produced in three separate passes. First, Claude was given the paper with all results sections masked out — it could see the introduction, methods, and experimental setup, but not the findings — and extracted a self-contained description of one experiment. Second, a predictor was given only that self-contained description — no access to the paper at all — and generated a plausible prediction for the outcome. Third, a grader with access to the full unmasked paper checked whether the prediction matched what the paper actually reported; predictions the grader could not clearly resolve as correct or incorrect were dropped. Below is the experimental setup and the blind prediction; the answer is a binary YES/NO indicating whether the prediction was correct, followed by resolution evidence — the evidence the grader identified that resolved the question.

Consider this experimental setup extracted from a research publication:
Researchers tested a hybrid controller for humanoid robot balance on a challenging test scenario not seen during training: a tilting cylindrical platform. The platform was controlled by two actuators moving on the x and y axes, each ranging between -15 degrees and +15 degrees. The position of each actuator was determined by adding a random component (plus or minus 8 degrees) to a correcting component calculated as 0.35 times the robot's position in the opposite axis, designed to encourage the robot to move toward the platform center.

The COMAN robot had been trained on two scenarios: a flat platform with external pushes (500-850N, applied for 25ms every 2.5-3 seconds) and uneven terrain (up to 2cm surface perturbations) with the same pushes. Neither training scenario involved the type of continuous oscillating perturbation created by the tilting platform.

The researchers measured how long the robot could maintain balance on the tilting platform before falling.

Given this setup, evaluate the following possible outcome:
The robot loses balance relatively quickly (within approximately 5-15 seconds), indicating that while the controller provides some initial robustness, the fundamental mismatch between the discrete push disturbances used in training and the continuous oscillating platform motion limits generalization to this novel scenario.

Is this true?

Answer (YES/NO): NO